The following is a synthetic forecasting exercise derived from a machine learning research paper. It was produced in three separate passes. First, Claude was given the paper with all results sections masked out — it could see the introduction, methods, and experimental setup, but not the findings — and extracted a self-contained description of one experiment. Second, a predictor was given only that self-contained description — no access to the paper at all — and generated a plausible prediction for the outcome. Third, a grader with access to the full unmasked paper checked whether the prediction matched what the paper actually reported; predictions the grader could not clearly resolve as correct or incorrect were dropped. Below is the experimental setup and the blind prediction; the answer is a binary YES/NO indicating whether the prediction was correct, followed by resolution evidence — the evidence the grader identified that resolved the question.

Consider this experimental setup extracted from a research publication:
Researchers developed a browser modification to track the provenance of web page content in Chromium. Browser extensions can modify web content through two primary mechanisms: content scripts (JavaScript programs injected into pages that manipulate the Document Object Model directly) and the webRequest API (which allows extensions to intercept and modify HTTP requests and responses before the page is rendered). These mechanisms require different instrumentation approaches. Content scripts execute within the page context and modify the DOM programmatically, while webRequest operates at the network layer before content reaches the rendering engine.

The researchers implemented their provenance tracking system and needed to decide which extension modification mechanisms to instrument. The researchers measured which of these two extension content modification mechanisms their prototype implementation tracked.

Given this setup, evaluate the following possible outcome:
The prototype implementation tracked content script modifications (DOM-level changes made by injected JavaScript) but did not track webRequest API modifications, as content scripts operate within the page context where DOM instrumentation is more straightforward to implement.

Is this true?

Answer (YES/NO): YES